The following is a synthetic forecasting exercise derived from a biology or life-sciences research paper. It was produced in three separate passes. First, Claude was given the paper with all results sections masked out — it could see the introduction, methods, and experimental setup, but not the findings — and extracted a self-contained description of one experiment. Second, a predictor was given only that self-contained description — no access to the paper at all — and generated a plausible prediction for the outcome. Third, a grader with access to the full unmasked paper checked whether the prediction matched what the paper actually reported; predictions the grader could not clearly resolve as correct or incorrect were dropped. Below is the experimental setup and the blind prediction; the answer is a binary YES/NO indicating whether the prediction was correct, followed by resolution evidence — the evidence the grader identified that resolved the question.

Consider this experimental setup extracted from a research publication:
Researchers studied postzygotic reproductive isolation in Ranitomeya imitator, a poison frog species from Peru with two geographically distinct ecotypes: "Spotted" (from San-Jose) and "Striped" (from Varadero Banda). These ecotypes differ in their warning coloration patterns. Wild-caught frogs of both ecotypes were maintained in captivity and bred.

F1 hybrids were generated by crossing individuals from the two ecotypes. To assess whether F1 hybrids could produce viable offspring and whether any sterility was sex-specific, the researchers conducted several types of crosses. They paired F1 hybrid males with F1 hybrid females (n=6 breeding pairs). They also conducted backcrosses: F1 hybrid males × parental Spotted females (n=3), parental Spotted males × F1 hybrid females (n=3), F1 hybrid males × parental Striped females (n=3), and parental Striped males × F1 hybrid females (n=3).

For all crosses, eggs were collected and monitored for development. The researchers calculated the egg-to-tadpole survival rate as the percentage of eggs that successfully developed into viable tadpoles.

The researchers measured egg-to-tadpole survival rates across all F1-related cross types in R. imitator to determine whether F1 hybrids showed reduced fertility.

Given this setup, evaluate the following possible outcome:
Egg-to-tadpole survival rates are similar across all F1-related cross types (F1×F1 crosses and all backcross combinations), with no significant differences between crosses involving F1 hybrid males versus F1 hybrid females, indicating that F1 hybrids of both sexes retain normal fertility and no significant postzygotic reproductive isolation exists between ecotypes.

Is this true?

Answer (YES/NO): YES